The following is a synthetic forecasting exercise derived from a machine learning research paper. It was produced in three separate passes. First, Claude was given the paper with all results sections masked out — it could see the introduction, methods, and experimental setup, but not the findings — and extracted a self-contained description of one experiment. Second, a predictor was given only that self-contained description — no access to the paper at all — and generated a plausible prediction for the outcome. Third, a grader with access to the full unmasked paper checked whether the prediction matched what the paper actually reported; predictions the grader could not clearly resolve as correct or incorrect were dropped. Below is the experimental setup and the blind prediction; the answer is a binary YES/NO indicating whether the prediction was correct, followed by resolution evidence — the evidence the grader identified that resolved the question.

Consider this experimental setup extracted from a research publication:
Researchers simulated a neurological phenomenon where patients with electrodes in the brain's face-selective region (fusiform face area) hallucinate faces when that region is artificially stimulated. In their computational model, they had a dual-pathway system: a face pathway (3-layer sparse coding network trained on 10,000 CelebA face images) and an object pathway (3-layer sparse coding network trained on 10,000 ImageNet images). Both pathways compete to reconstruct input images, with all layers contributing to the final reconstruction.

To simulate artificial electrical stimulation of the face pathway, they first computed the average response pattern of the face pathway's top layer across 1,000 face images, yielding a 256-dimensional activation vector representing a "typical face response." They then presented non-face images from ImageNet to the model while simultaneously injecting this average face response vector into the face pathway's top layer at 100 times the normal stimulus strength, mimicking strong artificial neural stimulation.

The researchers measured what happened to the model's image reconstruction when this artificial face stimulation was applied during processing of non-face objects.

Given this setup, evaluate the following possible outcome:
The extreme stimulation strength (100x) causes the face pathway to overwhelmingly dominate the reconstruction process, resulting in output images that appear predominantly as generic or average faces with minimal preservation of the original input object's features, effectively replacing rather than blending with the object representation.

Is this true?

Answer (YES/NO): NO